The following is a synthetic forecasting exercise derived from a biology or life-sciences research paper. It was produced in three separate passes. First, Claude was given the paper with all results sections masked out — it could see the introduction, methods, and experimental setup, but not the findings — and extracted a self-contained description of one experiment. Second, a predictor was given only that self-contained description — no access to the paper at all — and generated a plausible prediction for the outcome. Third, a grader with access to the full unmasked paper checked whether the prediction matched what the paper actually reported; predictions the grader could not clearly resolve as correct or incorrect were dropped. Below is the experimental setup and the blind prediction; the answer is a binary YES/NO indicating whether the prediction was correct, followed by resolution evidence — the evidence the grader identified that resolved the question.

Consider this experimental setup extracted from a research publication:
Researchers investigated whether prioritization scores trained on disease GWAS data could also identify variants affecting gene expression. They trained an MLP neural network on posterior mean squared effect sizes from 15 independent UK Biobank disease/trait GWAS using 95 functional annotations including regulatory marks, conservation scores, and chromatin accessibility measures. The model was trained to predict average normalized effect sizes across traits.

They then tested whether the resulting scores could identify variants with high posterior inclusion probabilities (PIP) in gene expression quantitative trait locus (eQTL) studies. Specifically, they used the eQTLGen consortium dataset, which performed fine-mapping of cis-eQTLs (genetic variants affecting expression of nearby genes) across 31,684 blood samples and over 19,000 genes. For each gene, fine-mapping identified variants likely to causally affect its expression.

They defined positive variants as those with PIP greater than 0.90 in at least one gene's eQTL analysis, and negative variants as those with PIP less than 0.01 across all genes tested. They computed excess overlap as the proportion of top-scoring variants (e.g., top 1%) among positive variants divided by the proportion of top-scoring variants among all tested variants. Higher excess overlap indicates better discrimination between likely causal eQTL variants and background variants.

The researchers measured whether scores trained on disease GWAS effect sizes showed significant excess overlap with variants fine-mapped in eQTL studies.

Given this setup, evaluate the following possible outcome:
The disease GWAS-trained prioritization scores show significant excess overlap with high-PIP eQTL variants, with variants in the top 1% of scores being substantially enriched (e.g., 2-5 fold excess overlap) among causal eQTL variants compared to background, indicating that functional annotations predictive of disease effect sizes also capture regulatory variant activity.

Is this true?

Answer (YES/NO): YES